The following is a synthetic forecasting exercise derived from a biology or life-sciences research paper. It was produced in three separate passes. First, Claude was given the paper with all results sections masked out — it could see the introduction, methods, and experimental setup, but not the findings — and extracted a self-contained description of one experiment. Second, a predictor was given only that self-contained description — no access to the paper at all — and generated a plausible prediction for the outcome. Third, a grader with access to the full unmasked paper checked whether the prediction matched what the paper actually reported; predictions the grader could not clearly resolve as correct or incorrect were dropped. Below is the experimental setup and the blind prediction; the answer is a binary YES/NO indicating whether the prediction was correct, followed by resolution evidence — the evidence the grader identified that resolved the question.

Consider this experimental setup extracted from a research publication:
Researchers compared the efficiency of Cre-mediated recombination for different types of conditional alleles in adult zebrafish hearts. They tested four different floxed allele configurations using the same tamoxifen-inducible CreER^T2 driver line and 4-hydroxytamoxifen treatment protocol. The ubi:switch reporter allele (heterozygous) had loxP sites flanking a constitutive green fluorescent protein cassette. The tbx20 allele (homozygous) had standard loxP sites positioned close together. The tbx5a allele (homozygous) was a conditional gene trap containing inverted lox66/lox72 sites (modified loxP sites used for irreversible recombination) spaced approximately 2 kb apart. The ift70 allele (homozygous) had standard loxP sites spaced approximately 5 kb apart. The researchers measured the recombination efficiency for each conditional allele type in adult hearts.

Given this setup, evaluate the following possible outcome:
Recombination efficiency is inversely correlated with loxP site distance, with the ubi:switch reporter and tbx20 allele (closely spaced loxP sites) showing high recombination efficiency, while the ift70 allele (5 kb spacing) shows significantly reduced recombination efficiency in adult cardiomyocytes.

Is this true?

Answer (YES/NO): YES